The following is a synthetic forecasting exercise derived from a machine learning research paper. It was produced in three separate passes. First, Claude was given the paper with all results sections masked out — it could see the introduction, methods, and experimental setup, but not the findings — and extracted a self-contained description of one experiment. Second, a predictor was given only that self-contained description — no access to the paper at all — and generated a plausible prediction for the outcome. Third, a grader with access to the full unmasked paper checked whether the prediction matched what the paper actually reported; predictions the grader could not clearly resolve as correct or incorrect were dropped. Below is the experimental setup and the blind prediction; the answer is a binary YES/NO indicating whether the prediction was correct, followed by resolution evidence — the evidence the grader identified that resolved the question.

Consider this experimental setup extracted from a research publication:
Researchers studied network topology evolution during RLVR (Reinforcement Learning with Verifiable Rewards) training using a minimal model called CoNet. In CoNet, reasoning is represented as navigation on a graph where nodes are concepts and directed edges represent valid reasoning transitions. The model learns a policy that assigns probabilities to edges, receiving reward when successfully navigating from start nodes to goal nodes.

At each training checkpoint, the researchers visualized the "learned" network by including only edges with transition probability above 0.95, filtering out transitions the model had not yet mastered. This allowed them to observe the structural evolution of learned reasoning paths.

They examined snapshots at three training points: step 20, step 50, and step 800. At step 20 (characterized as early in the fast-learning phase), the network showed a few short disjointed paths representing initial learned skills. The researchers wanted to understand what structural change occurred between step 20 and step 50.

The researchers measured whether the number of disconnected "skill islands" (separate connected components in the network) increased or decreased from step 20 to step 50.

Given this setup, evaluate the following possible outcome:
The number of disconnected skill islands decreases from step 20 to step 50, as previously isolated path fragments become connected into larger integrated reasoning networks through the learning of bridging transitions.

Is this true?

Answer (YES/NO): NO